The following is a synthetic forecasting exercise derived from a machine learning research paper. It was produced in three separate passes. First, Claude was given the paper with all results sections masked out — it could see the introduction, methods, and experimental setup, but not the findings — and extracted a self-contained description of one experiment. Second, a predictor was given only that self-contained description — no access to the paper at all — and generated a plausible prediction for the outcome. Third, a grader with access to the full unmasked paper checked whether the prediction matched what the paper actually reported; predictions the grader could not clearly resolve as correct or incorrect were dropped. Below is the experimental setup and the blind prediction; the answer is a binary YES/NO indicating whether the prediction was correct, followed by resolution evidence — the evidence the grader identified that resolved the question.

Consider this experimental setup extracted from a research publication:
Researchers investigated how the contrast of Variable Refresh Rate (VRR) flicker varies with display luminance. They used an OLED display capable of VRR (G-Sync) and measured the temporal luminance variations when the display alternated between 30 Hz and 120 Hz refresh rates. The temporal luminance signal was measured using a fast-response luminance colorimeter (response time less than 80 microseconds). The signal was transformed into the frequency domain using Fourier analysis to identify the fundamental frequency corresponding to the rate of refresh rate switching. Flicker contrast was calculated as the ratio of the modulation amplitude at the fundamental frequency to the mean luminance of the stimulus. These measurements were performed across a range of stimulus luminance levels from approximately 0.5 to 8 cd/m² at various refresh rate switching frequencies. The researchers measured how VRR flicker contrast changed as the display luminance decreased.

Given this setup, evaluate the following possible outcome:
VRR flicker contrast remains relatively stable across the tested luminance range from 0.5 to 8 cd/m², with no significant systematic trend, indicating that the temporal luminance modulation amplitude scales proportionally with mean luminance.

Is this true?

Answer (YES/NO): NO